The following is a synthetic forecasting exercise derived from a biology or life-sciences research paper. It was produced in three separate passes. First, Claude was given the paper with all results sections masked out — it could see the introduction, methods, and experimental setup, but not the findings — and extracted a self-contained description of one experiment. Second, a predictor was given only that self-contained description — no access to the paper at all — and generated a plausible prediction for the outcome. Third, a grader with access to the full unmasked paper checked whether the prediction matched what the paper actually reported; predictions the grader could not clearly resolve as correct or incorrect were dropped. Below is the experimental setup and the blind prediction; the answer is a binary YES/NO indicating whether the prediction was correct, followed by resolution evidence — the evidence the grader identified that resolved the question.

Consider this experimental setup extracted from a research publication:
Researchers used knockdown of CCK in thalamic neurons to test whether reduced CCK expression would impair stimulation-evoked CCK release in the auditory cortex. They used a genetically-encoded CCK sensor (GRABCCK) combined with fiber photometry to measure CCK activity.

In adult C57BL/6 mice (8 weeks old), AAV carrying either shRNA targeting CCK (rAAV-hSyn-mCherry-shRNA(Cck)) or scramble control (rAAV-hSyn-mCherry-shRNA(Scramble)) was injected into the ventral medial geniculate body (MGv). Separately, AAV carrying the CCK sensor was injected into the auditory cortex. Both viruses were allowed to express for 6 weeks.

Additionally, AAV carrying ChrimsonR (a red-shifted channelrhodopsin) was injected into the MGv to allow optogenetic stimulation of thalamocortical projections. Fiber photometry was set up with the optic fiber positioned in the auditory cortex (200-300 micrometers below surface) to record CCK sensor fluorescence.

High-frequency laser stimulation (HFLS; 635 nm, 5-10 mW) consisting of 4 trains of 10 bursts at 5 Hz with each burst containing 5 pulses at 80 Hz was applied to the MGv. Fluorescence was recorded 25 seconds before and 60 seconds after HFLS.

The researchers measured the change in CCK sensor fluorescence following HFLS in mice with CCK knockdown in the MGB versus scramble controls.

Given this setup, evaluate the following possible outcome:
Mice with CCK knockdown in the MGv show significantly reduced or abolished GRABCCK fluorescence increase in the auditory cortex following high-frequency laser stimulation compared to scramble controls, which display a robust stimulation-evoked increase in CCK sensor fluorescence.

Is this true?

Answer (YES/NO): YES